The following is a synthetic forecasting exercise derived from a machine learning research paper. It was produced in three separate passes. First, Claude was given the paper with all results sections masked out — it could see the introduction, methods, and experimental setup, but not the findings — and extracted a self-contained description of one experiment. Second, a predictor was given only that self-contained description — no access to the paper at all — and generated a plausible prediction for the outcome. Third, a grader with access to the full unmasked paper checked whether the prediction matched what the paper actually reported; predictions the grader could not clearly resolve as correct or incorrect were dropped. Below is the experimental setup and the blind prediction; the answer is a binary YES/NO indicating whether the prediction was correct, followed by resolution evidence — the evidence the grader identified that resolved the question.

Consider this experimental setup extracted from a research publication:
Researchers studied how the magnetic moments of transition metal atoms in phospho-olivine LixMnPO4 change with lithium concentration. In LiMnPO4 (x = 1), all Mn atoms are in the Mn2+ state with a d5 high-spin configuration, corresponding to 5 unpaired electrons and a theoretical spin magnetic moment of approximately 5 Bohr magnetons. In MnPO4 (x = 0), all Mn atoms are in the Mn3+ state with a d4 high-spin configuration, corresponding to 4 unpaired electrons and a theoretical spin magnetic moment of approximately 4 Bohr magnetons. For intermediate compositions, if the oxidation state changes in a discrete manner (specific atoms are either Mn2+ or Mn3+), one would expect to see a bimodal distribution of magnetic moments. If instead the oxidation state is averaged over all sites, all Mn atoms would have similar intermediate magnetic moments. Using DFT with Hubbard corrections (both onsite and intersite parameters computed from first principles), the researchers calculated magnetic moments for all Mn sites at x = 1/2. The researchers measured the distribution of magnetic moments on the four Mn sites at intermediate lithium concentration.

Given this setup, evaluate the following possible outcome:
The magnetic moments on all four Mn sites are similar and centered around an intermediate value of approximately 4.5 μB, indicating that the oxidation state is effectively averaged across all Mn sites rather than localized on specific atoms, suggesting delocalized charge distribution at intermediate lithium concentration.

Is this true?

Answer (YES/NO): NO